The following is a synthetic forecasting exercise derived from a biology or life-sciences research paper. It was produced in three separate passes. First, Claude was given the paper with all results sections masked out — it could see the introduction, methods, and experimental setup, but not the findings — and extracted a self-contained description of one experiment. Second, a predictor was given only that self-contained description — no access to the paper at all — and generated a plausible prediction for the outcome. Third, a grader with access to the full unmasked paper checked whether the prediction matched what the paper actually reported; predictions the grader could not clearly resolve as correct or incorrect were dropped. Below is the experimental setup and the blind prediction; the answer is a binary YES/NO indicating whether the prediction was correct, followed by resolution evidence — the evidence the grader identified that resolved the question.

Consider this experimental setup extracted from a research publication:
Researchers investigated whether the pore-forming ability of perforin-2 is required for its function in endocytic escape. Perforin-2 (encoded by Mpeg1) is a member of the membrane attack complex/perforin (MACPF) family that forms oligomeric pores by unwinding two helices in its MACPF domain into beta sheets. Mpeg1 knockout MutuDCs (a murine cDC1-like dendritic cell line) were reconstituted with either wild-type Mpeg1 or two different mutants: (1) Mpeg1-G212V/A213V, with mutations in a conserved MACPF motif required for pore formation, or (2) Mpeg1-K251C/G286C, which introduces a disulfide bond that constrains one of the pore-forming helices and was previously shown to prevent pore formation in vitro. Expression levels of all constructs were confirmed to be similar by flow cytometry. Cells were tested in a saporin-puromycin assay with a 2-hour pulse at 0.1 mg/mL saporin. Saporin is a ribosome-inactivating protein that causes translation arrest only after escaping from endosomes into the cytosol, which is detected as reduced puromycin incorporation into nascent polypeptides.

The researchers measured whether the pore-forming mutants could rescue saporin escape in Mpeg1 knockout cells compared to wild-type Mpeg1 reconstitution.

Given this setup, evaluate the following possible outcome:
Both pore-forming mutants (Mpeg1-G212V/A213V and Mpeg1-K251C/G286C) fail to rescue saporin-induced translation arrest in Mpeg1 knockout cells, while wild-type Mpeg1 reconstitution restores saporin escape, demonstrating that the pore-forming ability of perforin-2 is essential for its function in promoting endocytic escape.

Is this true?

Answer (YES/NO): YES